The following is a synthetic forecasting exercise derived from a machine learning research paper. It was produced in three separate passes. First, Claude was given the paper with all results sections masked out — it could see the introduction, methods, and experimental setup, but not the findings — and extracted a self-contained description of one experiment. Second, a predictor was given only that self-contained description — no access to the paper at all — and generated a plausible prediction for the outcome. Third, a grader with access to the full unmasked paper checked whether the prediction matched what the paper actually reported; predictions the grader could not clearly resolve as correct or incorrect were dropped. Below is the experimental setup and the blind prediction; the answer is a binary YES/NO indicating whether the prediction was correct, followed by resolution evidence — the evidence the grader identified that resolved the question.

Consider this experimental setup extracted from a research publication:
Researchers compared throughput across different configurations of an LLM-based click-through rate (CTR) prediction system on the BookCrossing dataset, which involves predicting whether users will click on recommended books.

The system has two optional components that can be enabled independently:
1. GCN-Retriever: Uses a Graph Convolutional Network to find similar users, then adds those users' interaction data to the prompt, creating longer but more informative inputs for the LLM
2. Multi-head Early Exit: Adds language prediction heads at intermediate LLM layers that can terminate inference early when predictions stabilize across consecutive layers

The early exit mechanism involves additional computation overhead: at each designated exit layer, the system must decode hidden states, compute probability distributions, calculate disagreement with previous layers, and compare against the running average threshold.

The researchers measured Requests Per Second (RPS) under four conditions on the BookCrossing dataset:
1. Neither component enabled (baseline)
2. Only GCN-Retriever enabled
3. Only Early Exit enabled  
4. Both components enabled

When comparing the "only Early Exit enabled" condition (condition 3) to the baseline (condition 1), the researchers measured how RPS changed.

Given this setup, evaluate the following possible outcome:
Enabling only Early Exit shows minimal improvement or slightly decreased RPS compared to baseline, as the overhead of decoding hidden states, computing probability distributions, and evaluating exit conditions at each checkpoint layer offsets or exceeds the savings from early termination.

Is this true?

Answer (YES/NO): NO